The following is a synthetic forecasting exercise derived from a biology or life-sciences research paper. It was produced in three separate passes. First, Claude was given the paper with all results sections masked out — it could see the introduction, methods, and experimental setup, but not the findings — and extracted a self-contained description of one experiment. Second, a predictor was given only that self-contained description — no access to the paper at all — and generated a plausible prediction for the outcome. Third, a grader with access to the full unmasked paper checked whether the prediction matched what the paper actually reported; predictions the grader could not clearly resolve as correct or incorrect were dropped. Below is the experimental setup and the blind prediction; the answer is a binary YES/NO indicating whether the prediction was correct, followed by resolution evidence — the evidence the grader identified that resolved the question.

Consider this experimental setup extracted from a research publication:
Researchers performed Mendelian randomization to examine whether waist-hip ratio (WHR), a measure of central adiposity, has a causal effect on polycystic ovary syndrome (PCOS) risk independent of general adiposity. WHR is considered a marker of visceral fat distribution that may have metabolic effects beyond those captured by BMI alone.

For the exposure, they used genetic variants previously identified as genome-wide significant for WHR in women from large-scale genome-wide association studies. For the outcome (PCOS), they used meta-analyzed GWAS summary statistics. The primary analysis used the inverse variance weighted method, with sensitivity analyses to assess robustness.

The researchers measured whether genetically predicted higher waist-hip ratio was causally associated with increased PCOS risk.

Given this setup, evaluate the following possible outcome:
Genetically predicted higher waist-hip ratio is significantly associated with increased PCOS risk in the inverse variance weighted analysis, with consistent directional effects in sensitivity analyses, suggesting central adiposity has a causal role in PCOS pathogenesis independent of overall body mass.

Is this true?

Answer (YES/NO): NO